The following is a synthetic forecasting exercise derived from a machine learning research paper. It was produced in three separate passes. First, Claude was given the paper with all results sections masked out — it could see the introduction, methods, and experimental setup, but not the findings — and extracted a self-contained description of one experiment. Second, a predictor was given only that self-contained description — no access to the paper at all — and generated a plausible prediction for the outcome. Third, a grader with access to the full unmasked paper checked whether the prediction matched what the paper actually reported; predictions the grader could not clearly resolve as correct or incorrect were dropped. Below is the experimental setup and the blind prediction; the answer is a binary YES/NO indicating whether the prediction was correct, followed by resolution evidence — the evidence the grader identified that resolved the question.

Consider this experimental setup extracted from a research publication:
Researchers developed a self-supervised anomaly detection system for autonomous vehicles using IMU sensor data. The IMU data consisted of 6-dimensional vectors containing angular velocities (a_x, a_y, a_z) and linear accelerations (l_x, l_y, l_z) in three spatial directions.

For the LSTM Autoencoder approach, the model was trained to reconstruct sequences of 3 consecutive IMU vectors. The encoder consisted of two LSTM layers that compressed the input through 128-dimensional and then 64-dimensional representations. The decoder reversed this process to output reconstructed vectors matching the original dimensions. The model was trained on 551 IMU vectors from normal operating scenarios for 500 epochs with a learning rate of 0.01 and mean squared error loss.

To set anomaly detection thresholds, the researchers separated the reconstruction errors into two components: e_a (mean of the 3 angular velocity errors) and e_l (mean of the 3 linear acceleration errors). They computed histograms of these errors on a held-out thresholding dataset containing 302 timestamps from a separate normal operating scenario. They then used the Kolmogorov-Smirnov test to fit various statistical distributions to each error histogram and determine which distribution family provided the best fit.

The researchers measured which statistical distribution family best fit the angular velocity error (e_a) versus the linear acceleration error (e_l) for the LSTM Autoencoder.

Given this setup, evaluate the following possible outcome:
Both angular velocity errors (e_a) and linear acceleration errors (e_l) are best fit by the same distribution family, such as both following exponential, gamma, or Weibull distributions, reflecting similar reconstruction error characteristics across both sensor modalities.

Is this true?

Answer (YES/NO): NO